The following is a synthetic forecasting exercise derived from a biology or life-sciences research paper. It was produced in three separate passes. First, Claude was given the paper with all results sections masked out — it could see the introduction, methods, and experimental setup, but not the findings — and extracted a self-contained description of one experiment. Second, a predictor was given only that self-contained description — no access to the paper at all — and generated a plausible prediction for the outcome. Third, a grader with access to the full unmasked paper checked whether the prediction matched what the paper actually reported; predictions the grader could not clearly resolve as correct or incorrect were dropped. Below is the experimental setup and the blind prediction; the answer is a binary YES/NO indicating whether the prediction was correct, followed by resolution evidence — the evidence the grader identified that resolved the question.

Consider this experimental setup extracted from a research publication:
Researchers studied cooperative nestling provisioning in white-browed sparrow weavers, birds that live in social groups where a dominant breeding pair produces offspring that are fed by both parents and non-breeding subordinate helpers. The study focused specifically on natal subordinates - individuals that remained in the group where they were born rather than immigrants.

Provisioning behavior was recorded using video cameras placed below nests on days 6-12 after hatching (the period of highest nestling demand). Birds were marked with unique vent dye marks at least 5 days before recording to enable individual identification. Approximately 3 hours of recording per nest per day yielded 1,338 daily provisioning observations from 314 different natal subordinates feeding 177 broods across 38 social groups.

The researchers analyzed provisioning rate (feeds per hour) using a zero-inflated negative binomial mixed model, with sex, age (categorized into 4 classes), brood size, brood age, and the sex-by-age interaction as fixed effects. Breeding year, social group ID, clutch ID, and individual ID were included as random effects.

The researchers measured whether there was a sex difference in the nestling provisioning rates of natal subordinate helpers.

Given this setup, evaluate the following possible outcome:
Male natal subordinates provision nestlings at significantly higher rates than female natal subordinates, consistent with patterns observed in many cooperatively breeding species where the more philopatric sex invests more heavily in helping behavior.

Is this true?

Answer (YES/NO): NO